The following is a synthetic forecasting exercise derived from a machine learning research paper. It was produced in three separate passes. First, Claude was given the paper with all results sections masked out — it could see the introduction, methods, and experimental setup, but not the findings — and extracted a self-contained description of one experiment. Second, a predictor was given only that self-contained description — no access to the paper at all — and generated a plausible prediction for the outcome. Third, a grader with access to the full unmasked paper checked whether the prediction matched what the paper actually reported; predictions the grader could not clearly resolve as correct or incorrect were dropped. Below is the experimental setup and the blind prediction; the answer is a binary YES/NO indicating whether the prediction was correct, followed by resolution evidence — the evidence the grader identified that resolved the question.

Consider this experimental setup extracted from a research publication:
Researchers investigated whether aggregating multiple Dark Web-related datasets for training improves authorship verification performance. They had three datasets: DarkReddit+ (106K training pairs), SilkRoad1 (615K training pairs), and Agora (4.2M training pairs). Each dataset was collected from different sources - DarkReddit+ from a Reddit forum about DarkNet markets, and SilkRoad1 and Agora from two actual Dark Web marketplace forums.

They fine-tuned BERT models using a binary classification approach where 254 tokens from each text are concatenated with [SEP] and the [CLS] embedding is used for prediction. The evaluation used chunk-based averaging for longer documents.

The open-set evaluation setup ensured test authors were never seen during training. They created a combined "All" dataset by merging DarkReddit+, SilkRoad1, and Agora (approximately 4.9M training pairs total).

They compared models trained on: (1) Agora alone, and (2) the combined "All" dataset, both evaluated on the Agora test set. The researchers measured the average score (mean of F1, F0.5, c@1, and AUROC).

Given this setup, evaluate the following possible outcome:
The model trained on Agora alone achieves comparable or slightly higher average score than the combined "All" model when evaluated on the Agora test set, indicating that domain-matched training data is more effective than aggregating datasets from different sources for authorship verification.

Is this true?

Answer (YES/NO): NO